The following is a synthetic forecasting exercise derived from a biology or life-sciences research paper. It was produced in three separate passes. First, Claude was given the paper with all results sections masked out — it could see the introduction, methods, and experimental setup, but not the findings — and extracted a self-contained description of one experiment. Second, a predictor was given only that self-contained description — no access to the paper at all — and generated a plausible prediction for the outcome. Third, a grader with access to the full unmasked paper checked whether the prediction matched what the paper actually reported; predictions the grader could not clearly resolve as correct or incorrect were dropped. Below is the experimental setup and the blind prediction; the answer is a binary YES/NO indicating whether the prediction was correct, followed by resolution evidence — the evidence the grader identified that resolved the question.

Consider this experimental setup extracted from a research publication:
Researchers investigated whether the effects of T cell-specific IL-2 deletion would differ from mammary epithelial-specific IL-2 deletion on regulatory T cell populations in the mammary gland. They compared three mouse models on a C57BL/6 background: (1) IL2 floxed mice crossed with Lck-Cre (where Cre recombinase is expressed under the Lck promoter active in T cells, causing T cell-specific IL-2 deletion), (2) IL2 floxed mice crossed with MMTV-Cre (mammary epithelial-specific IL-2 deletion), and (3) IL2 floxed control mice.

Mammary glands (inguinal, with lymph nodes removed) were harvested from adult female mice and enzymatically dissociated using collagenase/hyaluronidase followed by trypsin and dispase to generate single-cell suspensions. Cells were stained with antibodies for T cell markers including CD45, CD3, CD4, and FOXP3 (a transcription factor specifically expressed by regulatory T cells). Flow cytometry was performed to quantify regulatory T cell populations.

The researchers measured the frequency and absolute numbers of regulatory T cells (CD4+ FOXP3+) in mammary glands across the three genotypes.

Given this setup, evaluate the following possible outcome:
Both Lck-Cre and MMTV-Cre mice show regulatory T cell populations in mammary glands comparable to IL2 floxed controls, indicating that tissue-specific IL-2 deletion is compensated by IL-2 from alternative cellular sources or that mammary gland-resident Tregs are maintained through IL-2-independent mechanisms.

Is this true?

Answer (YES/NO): NO